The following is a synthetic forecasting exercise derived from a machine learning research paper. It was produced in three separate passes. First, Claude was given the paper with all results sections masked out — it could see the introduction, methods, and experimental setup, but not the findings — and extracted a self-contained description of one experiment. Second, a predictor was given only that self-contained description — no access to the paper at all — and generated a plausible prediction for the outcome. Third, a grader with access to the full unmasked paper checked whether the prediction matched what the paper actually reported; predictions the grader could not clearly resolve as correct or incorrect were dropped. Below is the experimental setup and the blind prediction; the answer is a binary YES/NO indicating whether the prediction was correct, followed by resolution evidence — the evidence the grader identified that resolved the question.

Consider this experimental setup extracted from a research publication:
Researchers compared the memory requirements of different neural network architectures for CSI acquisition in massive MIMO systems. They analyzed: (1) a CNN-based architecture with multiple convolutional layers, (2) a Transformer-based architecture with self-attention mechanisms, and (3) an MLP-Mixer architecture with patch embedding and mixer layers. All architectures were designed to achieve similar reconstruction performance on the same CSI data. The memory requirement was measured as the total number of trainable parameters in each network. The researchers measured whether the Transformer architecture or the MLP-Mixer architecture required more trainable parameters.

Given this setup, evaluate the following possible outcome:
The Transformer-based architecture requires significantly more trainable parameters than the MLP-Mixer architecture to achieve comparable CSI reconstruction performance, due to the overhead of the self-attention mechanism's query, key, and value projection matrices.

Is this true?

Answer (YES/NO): YES